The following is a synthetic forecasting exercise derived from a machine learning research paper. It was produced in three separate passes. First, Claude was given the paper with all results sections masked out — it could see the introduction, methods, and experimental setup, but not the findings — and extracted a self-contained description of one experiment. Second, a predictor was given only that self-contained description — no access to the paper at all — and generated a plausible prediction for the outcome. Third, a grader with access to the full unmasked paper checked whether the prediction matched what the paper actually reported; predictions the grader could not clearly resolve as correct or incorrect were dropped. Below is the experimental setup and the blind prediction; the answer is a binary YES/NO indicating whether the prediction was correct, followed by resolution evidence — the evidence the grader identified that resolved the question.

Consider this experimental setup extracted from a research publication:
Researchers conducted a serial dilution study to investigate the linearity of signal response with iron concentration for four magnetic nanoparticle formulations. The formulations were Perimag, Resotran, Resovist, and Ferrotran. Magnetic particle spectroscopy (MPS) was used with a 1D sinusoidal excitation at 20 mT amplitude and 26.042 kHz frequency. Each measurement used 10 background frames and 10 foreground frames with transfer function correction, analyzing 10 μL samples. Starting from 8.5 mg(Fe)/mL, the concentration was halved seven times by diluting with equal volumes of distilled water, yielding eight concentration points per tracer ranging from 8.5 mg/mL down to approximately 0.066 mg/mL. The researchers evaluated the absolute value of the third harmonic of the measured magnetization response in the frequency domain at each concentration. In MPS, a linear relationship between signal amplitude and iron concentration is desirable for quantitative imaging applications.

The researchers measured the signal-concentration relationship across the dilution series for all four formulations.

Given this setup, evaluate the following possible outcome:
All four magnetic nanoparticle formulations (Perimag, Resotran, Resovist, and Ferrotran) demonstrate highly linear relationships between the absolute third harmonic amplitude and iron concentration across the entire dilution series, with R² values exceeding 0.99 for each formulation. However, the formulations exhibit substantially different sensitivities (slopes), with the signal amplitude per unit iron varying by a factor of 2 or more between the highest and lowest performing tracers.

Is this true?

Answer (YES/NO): NO